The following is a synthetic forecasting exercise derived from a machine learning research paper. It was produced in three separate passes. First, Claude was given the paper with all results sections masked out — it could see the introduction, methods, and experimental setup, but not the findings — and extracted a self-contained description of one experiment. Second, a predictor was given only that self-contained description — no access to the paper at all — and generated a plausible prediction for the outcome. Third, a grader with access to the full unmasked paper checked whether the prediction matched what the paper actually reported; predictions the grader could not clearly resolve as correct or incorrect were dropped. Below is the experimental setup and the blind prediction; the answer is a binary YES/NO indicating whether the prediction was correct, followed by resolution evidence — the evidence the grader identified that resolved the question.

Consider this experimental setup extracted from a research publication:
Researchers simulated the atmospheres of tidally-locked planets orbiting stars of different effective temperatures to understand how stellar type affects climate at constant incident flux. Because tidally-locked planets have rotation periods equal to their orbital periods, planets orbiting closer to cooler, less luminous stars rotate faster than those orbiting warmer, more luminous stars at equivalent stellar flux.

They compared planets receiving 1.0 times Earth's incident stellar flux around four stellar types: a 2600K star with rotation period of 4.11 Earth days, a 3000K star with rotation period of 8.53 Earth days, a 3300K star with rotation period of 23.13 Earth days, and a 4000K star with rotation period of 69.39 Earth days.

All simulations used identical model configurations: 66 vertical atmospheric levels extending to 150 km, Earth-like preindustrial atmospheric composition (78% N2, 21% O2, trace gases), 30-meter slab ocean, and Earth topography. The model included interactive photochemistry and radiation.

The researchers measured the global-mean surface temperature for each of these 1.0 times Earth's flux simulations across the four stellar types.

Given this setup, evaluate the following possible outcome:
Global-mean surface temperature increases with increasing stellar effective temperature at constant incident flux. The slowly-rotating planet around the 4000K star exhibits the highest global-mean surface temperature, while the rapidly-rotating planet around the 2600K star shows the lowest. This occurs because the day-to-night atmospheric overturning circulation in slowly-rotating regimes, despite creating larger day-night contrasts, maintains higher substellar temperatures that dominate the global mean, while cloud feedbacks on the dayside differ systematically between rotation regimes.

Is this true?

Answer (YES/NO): NO